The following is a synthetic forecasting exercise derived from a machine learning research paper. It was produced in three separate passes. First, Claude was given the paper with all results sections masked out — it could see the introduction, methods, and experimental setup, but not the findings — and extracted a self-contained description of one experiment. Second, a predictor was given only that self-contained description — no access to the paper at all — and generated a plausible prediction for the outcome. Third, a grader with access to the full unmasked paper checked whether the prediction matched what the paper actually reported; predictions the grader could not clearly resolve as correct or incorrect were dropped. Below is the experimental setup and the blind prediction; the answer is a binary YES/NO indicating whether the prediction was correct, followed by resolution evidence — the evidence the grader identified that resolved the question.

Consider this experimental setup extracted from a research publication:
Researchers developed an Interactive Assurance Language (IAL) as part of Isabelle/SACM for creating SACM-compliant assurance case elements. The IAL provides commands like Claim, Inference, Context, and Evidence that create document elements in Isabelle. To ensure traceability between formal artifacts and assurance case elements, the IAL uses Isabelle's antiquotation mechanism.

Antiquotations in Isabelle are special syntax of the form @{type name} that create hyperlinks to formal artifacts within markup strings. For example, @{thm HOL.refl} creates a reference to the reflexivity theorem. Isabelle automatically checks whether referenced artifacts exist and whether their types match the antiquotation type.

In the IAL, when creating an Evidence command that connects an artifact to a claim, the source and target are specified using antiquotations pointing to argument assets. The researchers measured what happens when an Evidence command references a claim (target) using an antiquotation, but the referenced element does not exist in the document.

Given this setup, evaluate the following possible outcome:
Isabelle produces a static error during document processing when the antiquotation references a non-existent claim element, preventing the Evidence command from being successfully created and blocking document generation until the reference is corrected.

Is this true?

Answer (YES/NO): YES